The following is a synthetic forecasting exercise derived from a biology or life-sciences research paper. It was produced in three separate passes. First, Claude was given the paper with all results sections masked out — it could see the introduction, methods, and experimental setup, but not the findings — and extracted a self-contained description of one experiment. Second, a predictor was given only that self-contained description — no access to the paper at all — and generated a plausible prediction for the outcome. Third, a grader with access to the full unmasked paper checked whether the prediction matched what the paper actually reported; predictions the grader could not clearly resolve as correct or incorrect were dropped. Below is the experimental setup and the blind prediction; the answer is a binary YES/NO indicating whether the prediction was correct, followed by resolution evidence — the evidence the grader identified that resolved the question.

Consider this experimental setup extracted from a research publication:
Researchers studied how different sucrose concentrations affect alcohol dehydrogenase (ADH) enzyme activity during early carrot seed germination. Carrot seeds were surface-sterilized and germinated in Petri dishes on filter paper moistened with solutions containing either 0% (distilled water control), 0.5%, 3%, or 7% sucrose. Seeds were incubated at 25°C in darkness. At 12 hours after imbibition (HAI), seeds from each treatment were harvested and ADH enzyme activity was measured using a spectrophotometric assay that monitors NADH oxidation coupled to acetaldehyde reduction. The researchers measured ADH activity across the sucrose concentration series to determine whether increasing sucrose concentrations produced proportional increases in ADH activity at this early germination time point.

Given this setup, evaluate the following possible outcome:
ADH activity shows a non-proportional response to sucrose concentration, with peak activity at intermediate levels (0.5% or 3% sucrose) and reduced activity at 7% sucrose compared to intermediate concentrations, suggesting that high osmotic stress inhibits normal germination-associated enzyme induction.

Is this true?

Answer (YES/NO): YES